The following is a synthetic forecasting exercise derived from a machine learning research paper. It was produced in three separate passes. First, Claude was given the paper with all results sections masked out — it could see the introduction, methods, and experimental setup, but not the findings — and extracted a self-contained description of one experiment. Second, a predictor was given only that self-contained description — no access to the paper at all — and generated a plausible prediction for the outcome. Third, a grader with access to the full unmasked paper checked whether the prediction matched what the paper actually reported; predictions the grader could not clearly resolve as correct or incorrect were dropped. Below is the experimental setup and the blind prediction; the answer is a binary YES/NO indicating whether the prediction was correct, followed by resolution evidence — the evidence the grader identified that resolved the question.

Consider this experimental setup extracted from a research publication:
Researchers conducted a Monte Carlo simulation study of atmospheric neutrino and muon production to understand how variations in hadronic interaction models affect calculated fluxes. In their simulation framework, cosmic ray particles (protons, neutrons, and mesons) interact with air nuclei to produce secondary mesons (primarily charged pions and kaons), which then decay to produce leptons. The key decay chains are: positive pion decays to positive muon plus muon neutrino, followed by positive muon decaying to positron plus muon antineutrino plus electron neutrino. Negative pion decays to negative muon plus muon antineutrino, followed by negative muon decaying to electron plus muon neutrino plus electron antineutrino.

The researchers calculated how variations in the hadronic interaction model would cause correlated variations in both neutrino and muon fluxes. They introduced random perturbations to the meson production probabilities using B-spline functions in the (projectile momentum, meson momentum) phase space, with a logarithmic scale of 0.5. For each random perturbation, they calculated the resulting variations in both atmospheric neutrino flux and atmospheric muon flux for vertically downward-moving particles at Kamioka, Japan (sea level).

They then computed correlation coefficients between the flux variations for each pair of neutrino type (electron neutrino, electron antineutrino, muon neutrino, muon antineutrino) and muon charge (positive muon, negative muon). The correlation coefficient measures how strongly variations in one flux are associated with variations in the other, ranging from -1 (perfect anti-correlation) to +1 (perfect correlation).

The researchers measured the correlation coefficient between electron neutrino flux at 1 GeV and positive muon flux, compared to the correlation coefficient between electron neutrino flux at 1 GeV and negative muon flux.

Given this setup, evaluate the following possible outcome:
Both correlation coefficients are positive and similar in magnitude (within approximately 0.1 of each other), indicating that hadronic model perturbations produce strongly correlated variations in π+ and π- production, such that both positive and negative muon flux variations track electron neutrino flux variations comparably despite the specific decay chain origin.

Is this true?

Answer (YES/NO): NO